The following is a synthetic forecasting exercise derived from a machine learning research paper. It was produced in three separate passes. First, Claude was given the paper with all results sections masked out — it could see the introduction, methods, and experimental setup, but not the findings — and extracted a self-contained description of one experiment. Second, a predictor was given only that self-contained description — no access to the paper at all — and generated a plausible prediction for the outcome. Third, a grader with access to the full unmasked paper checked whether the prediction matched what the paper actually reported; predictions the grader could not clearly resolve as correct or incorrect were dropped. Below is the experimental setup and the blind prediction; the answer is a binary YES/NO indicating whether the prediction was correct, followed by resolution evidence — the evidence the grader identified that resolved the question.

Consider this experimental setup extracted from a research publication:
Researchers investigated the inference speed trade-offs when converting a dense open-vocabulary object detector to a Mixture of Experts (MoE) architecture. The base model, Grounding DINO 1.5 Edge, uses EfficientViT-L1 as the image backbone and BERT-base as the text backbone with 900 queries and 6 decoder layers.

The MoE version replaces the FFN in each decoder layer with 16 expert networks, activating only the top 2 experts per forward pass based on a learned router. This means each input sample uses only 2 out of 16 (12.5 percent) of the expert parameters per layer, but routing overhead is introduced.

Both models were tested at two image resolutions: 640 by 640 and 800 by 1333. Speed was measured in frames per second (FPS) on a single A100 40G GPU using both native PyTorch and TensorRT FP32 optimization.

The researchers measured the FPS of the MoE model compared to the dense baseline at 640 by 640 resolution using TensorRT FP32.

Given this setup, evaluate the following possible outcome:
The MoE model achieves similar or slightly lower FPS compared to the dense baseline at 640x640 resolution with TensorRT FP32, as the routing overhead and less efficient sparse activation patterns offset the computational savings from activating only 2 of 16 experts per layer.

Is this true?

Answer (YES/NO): YES